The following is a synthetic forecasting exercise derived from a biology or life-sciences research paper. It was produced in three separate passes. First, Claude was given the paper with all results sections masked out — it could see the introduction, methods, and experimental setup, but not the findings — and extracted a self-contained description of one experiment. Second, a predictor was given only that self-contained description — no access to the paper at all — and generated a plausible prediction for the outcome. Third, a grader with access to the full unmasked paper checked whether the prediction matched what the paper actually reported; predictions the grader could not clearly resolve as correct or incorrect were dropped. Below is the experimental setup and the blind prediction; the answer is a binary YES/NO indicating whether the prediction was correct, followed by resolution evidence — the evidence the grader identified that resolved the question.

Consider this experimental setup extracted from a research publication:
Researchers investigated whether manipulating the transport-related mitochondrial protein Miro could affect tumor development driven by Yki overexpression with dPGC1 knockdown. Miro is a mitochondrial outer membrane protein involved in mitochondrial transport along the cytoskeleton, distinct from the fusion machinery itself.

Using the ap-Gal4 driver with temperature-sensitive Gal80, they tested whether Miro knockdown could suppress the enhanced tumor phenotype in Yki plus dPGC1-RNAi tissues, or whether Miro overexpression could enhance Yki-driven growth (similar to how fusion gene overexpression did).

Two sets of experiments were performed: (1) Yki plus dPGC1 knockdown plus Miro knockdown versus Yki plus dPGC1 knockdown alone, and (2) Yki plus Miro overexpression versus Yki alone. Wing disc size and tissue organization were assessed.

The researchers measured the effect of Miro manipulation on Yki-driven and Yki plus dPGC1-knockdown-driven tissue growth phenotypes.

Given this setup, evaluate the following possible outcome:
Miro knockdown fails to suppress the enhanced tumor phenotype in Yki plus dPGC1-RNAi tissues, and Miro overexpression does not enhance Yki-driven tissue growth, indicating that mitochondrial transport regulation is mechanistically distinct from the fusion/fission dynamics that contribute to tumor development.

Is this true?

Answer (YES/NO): YES